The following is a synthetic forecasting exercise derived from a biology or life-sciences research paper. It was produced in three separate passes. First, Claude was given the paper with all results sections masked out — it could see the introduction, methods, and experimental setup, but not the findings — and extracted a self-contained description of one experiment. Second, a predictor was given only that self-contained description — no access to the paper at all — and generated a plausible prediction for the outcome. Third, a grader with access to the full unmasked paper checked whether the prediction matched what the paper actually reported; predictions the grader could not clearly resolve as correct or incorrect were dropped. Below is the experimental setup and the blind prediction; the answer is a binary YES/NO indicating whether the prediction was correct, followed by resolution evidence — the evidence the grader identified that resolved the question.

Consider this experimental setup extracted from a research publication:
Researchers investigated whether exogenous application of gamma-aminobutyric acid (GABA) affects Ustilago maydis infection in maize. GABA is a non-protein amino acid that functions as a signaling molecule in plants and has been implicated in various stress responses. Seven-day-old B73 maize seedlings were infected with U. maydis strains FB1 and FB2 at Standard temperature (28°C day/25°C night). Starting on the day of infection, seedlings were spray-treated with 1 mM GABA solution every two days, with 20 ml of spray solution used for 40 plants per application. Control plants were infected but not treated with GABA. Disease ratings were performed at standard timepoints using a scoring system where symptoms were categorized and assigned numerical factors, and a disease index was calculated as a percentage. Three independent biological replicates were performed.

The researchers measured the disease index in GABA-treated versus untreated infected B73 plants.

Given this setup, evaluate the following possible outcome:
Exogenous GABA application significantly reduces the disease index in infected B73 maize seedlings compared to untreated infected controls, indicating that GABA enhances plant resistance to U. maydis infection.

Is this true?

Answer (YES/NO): NO